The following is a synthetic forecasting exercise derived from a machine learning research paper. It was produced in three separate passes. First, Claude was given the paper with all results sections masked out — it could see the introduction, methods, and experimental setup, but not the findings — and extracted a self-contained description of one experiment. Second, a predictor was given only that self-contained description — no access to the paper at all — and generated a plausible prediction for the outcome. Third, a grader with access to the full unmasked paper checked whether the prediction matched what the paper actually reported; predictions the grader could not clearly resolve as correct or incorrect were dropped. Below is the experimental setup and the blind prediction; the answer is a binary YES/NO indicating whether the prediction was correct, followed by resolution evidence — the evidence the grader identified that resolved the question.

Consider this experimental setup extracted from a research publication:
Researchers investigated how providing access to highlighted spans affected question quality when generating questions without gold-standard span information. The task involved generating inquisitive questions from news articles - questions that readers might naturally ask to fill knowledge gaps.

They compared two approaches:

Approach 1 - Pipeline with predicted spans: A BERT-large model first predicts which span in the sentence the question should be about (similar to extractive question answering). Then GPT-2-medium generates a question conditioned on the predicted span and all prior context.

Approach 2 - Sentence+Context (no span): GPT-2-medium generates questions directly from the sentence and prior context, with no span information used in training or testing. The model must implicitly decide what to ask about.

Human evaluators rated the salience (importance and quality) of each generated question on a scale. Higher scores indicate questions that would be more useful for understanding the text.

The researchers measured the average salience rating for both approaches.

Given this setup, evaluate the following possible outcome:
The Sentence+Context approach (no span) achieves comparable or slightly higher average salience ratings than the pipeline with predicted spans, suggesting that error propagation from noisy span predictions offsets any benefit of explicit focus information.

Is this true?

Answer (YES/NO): YES